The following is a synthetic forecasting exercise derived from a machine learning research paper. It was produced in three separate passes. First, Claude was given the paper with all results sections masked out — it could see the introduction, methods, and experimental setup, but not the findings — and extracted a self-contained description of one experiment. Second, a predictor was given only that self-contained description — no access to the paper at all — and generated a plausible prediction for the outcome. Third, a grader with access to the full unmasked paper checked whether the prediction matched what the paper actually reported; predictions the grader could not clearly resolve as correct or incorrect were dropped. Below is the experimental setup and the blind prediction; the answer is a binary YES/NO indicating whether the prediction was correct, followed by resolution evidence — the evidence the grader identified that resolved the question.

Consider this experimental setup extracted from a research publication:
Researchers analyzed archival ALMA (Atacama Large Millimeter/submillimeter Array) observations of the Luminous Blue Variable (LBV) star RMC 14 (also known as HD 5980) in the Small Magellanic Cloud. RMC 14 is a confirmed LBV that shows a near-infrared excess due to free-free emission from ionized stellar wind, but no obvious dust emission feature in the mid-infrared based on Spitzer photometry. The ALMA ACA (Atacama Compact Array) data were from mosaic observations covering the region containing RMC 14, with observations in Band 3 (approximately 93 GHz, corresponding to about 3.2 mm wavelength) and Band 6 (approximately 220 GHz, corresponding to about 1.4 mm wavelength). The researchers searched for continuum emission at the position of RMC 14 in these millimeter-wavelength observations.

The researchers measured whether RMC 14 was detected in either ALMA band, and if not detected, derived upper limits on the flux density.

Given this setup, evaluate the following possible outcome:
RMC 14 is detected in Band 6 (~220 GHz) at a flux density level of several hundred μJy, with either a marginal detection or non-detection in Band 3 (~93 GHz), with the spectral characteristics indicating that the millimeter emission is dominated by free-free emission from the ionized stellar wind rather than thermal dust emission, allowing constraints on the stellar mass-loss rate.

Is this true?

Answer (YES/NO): NO